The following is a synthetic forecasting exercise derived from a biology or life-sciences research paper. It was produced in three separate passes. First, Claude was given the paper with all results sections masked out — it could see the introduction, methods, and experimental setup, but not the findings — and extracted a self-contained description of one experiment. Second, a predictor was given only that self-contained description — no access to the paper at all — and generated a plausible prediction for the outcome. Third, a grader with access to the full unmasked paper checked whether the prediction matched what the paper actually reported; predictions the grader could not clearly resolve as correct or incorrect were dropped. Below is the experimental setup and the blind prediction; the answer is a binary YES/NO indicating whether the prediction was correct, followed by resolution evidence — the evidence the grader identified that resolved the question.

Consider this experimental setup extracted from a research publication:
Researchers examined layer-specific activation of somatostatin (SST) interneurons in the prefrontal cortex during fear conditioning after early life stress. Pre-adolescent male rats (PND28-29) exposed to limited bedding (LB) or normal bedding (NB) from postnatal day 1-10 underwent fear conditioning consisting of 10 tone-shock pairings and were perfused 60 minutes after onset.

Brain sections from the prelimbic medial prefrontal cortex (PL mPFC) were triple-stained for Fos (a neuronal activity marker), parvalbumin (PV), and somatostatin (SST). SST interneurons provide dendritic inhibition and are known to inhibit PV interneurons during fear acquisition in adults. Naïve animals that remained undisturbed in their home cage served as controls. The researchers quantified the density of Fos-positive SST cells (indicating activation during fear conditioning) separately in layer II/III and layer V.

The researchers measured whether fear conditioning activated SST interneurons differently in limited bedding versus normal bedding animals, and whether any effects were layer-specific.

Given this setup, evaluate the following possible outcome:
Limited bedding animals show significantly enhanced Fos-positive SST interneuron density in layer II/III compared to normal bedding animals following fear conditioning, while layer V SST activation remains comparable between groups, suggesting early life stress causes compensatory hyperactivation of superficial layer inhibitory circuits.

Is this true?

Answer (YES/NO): NO